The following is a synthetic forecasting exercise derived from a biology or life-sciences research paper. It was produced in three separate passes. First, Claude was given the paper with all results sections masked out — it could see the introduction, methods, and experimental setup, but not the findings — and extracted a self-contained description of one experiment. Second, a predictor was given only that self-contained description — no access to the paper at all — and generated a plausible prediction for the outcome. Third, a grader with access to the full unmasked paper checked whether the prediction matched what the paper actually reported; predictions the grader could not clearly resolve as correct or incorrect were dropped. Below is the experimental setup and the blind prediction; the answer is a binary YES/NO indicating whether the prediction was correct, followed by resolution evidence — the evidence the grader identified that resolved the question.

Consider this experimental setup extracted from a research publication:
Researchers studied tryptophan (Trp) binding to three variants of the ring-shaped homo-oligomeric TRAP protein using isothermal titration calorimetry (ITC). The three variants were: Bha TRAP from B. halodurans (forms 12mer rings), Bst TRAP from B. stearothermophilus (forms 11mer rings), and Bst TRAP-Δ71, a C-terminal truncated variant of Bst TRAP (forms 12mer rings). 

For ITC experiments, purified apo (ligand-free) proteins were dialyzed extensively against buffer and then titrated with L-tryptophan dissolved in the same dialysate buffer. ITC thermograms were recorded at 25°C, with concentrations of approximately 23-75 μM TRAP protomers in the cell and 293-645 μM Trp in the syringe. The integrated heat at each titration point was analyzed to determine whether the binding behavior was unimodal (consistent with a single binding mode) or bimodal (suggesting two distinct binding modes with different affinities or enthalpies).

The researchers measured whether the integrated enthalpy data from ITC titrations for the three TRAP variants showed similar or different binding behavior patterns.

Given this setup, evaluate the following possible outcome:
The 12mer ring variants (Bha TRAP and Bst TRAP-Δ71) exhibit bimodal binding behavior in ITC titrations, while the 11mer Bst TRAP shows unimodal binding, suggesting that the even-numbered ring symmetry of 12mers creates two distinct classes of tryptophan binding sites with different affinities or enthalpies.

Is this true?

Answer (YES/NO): NO